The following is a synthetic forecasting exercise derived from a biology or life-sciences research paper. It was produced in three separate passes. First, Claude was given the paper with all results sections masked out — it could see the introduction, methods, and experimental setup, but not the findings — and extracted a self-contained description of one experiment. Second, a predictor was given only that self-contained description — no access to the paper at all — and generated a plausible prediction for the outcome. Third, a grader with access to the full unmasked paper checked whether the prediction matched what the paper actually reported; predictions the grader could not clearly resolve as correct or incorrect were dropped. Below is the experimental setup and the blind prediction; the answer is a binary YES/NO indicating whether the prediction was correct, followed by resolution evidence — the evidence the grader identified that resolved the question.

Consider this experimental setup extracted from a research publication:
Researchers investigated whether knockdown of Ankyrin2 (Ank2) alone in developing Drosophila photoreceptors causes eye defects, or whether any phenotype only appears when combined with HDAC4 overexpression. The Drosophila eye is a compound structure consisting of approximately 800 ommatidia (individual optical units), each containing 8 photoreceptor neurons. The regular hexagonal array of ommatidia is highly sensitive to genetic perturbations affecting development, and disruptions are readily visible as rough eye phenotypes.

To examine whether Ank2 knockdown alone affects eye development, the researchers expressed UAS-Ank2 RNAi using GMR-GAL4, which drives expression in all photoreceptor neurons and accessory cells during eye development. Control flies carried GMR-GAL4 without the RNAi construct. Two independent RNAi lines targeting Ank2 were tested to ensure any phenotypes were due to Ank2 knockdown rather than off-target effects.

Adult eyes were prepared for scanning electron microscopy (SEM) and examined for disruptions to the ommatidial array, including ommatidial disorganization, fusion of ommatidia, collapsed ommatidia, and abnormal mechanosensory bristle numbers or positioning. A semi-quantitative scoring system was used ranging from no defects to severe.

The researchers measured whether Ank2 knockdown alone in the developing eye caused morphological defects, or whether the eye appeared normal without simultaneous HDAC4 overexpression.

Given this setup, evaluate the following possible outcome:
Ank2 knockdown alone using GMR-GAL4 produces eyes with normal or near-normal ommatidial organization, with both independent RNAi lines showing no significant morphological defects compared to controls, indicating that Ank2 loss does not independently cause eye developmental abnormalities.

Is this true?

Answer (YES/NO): NO